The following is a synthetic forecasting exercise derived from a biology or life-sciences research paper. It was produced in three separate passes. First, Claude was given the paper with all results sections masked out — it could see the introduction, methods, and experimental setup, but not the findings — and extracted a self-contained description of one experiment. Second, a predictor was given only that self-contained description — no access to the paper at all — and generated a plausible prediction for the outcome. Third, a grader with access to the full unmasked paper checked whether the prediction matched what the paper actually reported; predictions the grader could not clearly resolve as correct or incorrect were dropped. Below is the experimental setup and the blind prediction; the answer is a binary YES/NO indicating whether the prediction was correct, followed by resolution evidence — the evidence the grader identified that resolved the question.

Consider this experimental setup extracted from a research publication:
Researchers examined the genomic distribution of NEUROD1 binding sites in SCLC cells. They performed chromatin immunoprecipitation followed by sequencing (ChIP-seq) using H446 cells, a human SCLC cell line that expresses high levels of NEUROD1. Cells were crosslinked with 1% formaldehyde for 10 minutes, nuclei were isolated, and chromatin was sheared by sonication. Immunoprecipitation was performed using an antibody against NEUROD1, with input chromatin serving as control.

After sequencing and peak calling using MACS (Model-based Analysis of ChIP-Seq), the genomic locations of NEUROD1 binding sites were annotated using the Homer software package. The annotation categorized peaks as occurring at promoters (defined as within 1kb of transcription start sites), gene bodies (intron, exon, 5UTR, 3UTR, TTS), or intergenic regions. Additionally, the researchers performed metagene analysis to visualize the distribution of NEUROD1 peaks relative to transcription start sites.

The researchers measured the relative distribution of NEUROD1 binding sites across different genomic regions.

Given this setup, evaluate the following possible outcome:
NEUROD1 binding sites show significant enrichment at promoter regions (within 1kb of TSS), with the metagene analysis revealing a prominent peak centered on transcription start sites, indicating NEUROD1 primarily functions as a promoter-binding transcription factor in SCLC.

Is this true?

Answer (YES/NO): NO